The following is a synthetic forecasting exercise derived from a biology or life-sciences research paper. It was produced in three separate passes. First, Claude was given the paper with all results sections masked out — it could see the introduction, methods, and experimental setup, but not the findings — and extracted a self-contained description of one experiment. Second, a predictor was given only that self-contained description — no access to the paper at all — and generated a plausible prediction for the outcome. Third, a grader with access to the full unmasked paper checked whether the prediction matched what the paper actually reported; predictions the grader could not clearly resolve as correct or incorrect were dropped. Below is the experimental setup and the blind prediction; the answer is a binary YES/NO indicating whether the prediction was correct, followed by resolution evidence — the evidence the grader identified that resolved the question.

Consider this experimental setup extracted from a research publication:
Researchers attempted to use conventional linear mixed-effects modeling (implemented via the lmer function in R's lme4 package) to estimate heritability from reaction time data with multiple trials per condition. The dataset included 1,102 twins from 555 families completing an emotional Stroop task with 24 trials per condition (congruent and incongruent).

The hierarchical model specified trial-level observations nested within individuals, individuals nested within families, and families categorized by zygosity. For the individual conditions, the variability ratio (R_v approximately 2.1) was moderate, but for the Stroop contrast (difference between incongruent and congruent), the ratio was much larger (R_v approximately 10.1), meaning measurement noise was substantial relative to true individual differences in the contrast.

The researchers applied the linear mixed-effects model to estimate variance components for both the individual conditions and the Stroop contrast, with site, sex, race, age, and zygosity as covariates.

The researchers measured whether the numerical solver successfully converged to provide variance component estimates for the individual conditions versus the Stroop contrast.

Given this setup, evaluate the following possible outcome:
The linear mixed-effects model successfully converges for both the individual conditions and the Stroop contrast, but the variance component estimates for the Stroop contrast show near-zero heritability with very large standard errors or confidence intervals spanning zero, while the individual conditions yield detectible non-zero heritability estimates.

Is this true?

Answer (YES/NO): NO